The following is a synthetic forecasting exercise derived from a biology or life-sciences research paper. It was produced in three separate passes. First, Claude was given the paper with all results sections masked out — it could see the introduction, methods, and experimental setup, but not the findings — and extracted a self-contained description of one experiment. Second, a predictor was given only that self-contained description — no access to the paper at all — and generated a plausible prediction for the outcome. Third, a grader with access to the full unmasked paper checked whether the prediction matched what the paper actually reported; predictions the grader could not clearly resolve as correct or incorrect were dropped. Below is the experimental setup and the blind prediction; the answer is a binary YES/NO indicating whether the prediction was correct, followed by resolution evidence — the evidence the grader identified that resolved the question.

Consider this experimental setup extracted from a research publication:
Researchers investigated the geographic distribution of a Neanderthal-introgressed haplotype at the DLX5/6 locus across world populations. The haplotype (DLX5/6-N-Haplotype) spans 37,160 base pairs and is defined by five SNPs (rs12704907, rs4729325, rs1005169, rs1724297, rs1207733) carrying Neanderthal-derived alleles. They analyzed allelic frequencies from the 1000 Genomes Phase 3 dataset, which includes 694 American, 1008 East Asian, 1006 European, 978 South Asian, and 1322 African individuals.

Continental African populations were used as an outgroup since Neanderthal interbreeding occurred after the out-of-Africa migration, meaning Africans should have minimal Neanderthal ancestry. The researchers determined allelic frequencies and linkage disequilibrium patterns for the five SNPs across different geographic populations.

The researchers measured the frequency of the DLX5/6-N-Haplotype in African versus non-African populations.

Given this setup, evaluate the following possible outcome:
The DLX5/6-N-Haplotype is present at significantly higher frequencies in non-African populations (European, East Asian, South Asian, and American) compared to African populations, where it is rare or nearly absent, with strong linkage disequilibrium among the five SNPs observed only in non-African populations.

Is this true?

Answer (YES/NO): YES